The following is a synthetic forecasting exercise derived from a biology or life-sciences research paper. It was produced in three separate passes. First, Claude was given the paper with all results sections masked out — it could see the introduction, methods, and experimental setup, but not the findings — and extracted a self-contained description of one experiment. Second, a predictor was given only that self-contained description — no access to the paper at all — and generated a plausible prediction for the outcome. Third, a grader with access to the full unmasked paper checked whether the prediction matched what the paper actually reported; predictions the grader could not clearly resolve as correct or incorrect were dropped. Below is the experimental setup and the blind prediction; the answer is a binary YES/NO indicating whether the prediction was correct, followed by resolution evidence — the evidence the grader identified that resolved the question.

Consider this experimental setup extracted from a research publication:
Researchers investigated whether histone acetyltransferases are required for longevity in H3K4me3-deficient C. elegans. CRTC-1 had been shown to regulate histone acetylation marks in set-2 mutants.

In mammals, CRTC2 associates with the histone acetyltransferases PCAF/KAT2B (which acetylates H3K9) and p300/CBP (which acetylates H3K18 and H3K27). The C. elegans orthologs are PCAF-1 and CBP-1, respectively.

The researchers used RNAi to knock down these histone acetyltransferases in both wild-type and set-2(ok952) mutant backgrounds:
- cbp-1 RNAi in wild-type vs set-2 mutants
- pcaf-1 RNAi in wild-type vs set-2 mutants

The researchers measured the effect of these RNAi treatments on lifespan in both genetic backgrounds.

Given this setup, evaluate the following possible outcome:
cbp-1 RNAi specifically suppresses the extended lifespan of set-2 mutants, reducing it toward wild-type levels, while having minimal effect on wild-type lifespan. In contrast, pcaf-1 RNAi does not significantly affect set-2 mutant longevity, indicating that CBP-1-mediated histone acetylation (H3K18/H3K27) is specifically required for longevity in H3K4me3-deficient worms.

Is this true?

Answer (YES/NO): NO